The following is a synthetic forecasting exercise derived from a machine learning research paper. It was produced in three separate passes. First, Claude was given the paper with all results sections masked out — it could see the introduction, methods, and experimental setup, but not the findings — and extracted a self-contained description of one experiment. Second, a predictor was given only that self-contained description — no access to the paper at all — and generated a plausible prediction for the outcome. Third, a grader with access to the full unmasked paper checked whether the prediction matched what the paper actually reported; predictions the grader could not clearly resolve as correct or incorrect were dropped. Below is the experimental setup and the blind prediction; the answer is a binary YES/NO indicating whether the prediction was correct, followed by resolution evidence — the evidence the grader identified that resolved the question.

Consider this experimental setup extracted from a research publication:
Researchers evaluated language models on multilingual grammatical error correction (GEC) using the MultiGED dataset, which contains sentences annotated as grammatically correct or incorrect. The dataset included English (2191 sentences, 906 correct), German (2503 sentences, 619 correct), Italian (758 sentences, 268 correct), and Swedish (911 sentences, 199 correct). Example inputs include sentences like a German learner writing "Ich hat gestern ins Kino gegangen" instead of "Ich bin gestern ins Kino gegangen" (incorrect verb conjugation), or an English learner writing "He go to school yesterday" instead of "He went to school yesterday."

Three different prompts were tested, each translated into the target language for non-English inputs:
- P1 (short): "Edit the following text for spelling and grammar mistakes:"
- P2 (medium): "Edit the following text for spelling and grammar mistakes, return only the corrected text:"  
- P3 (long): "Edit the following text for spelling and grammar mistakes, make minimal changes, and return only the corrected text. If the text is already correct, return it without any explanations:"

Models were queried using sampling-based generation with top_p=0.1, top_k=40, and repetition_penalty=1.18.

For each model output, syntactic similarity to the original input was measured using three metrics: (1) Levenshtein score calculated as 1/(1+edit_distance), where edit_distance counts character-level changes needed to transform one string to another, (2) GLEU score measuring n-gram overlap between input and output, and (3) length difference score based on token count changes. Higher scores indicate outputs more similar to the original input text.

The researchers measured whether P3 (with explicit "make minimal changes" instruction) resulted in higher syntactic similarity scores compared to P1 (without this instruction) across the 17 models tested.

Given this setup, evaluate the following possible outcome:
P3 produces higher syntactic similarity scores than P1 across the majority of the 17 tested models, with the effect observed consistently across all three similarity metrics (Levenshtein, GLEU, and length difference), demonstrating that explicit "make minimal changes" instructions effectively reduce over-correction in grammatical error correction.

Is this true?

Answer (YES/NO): YES